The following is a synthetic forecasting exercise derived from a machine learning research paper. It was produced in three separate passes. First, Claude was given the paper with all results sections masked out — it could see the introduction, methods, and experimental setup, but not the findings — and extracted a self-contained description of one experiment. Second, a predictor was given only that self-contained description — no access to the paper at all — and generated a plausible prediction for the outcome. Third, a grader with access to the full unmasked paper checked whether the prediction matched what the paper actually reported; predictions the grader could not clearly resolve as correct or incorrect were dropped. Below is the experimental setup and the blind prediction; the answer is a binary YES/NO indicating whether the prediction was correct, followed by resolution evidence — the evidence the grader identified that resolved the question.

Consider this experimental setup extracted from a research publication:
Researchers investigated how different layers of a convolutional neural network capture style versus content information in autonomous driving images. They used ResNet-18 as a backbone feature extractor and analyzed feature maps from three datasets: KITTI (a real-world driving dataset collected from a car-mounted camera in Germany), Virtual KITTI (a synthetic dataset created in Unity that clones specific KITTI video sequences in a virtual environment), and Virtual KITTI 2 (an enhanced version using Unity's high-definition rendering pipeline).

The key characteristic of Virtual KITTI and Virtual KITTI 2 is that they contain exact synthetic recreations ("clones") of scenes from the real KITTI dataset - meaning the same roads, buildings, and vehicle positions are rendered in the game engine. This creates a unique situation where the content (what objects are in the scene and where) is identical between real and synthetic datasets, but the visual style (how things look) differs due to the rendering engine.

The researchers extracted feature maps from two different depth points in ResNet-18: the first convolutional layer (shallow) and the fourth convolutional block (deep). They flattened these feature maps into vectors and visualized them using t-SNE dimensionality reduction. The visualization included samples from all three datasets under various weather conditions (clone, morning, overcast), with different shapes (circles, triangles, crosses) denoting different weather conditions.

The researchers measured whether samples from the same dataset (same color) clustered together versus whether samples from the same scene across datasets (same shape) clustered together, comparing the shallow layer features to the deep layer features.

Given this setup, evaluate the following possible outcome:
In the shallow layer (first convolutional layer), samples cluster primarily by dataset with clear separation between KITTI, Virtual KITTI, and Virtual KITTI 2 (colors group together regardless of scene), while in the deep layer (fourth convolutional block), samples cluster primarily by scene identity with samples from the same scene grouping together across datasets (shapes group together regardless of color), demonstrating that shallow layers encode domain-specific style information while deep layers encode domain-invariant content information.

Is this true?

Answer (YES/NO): NO